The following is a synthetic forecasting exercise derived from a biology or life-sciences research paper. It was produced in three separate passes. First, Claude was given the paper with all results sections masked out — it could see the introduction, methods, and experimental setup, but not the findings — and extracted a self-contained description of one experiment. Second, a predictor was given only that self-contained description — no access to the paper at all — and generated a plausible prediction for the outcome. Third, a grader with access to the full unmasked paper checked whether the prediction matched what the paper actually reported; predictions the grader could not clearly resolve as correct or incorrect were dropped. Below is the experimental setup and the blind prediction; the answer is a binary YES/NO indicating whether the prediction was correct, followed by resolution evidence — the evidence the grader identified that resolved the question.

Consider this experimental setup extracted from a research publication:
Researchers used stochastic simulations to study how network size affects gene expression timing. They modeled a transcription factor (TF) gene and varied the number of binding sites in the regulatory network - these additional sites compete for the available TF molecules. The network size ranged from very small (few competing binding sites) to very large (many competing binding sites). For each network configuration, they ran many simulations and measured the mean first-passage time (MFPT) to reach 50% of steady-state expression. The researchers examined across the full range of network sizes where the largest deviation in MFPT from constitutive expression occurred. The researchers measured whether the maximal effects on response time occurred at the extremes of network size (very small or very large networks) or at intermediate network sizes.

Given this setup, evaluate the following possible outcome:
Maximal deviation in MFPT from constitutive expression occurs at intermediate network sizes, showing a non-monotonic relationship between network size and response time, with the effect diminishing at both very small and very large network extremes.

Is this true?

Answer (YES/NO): YES